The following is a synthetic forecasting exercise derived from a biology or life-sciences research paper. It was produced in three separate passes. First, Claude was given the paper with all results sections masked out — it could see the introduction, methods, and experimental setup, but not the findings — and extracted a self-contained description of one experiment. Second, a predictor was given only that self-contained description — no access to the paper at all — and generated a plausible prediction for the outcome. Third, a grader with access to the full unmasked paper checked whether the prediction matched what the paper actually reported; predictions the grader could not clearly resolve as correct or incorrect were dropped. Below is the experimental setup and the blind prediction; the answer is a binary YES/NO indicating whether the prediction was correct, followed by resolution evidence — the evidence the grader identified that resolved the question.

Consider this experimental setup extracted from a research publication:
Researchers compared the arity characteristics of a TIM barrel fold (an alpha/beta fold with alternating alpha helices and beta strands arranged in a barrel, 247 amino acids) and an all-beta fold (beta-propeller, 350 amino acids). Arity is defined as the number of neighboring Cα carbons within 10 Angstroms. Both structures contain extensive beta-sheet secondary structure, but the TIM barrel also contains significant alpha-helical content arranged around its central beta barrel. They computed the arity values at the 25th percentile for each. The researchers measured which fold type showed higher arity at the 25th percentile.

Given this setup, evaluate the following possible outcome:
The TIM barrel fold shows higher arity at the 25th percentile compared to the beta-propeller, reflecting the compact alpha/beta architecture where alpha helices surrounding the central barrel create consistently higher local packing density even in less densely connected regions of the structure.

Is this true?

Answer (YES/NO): NO